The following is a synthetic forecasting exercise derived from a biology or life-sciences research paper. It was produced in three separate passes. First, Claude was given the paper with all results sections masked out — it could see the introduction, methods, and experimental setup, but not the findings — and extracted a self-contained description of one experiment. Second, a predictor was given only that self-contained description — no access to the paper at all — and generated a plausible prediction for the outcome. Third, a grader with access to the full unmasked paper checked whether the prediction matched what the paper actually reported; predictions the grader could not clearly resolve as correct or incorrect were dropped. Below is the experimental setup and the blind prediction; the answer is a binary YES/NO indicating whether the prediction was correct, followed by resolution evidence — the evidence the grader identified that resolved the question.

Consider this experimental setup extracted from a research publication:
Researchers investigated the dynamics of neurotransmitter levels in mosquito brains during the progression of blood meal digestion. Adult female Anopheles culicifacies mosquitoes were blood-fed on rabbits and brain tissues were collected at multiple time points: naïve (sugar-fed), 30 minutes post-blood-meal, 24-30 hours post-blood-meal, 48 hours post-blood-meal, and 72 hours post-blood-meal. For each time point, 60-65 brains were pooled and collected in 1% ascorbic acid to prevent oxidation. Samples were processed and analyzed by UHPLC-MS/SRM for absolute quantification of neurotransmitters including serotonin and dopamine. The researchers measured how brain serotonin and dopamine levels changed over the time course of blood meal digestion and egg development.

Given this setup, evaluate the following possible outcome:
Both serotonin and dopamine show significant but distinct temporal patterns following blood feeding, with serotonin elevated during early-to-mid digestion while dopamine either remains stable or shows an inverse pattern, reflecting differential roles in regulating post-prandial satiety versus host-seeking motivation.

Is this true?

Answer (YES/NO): NO